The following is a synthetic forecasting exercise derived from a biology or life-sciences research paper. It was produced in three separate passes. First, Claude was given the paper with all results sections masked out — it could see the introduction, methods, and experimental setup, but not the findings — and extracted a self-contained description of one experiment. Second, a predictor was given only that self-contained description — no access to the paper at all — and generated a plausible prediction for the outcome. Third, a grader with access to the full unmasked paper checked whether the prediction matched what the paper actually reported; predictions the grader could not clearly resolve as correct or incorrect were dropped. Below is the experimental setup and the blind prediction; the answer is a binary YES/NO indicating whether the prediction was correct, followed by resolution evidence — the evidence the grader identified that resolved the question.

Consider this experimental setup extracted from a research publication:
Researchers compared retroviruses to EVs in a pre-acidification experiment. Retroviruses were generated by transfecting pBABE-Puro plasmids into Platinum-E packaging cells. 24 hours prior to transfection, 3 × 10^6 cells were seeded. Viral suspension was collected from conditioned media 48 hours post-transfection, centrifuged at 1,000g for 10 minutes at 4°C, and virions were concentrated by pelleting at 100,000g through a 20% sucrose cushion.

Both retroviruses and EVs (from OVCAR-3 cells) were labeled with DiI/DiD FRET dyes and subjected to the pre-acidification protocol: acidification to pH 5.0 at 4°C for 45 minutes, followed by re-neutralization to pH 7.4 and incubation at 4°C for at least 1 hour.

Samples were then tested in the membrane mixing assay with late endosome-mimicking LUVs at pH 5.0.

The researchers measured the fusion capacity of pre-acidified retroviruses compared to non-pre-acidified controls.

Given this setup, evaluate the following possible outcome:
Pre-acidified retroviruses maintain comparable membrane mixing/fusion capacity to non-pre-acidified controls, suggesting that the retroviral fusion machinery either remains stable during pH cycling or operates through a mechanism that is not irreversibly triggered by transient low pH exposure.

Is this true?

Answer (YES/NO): NO